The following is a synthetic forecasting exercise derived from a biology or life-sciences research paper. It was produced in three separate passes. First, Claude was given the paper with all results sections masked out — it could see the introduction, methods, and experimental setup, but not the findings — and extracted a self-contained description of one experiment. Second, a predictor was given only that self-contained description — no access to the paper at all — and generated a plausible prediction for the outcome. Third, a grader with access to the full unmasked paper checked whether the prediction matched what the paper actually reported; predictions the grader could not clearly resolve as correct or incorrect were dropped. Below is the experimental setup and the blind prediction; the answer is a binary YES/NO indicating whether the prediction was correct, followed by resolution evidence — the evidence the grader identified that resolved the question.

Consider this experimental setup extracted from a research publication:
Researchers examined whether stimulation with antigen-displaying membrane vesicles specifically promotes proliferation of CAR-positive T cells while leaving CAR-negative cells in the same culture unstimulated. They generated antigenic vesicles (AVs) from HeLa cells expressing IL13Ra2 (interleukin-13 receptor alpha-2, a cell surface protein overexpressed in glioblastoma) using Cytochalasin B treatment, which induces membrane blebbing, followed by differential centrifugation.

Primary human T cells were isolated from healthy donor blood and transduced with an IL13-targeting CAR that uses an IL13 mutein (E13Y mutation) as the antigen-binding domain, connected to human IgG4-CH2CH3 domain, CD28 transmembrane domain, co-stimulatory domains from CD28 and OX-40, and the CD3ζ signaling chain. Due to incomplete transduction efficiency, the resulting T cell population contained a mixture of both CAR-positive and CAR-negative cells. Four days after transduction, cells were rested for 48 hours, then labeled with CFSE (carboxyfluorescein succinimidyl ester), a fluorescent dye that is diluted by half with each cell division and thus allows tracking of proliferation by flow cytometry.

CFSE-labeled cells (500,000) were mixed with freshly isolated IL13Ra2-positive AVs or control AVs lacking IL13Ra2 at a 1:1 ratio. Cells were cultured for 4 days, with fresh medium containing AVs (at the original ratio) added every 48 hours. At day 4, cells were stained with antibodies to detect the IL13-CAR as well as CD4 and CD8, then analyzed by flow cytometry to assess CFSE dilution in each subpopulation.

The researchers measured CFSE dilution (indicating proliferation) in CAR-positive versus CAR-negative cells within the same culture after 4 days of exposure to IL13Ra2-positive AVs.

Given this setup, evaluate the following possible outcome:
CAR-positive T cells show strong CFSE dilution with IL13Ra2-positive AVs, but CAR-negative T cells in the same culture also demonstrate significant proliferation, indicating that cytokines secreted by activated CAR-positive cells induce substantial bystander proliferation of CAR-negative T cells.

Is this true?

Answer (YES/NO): NO